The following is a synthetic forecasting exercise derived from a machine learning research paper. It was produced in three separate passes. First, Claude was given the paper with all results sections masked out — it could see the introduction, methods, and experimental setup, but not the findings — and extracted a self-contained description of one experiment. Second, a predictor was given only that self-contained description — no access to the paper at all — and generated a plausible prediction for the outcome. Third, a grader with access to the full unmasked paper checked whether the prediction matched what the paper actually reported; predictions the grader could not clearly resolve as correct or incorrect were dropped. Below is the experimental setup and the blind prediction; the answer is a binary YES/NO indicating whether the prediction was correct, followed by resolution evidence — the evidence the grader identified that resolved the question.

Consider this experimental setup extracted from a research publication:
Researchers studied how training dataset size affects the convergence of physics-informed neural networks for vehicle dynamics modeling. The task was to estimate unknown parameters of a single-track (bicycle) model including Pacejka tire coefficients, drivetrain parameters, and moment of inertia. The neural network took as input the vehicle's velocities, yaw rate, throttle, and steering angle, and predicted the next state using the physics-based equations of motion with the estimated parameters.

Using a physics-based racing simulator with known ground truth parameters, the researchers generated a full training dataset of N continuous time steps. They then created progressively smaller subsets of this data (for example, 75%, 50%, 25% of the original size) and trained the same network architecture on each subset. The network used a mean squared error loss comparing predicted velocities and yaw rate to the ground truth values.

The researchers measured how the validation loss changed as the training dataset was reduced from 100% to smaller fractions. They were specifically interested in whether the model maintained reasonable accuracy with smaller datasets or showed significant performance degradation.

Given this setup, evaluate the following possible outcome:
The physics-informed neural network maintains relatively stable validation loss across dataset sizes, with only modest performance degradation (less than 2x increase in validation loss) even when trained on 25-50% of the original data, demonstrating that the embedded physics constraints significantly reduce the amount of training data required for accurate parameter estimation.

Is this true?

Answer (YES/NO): NO